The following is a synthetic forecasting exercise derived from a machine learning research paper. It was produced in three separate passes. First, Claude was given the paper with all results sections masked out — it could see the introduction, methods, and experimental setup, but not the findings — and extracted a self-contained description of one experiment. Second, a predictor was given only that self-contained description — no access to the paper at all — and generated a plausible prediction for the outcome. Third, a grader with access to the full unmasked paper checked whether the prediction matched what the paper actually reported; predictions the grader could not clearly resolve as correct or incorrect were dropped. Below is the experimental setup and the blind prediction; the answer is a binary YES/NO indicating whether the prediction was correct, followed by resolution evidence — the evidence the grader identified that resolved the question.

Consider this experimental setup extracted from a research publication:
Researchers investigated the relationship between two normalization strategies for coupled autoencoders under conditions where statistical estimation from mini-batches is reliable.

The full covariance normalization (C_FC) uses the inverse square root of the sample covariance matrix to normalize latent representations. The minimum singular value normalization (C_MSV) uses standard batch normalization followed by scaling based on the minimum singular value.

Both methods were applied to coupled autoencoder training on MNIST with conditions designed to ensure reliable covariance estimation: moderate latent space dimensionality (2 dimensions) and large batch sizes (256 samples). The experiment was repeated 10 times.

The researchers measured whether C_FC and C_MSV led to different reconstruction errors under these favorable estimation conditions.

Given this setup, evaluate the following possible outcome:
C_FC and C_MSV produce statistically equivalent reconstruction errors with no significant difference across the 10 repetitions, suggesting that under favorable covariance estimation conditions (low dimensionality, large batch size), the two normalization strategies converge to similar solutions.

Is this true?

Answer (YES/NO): YES